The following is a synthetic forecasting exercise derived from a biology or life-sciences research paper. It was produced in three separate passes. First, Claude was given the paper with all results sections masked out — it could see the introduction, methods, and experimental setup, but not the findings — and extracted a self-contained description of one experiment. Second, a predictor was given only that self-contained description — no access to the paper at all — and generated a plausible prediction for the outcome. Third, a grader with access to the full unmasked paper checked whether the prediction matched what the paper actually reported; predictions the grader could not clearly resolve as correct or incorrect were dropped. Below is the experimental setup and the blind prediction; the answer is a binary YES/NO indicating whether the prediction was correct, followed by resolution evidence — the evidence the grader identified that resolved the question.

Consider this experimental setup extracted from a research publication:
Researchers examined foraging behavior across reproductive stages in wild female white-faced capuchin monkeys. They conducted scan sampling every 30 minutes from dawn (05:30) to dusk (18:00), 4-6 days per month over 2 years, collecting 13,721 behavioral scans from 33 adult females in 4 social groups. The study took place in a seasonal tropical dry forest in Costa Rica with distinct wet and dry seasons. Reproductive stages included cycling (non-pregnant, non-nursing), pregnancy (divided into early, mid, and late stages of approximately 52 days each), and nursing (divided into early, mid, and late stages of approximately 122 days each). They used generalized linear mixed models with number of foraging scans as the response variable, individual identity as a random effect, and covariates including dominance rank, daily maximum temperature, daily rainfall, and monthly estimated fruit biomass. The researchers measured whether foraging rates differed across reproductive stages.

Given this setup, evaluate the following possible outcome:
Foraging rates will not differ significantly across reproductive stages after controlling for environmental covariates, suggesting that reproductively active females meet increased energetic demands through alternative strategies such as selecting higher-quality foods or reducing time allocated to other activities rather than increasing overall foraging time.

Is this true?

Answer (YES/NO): NO